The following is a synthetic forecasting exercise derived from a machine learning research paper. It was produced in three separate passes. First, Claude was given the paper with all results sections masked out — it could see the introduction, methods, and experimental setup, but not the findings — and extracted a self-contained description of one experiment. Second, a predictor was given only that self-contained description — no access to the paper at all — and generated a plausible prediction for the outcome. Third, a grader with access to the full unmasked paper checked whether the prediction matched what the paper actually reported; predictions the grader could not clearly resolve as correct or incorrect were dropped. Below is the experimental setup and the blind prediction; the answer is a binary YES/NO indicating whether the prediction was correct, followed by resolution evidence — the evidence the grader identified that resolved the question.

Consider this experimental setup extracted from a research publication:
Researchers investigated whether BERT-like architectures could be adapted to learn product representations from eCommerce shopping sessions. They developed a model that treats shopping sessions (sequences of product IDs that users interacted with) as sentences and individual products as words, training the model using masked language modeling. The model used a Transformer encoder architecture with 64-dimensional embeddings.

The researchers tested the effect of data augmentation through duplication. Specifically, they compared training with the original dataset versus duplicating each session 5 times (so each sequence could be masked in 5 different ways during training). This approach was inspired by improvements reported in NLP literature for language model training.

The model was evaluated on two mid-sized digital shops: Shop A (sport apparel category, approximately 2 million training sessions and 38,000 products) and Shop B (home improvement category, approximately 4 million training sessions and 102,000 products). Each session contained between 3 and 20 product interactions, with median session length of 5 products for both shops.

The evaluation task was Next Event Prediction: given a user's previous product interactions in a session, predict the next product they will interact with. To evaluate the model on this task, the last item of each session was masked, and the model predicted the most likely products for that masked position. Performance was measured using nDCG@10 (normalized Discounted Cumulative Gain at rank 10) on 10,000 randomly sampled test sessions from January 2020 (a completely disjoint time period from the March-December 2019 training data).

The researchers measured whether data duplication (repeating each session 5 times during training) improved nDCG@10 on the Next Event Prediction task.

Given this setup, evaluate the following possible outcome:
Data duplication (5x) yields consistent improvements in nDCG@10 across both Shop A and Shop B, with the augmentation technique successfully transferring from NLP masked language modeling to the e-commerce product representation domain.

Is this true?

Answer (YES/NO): YES